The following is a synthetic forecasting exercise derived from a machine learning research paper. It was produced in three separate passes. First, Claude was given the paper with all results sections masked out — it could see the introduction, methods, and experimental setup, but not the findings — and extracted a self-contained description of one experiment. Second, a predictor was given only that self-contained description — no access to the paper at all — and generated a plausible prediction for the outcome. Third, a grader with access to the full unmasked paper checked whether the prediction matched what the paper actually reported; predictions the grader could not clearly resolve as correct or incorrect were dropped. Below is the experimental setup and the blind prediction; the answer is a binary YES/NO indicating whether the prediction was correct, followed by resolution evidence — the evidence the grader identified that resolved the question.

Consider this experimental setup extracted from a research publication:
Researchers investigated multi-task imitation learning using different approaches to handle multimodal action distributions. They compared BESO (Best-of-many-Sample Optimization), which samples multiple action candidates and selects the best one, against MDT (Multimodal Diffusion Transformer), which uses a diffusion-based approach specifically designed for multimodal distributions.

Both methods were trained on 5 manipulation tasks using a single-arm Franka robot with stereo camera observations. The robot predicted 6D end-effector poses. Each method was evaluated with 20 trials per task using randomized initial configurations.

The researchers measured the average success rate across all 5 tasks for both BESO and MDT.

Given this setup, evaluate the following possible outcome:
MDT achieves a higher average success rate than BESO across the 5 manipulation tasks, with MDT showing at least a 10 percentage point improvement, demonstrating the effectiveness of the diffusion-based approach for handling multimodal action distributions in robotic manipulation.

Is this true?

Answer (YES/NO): NO